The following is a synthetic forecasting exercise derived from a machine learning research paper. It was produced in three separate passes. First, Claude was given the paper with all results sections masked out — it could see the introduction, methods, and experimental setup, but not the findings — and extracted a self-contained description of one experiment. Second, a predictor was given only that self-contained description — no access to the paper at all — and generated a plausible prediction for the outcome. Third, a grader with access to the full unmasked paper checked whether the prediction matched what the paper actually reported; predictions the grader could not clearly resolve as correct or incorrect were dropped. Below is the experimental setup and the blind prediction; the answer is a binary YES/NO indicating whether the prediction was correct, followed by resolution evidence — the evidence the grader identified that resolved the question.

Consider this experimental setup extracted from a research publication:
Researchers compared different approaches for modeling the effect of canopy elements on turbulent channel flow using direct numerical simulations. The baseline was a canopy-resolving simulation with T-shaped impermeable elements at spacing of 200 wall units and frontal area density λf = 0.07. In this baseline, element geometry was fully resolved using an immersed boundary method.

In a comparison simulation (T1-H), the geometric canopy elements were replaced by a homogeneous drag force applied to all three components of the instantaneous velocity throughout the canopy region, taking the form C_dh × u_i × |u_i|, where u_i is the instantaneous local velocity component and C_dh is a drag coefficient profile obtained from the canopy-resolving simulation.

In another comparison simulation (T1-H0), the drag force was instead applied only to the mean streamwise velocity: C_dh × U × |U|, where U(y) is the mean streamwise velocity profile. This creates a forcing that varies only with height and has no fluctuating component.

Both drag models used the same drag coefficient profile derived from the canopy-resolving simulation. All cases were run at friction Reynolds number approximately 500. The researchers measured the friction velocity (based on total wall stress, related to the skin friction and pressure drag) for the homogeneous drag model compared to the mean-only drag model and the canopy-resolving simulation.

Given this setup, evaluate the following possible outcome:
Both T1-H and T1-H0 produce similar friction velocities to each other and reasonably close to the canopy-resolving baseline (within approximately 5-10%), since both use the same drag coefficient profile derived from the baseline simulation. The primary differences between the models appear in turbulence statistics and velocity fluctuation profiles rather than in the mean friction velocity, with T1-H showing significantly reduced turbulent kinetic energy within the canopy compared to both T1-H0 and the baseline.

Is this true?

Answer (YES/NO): NO